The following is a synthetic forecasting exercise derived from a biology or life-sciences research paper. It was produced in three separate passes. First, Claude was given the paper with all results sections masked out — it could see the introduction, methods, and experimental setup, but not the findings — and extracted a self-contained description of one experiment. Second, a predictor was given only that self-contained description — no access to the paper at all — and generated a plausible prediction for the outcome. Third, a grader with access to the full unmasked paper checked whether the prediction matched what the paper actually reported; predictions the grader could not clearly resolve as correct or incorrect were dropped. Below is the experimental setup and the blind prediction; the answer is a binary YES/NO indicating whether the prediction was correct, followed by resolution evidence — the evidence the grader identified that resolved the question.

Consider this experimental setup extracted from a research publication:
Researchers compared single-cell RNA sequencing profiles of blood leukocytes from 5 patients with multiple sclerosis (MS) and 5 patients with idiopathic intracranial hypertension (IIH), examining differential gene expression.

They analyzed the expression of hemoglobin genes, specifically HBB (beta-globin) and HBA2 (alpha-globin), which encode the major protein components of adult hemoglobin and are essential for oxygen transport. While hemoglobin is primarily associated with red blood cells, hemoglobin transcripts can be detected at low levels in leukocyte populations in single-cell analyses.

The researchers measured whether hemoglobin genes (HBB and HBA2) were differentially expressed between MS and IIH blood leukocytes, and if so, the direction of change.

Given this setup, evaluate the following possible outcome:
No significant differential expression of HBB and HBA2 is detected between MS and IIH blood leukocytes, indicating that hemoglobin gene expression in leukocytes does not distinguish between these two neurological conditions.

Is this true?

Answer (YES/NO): NO